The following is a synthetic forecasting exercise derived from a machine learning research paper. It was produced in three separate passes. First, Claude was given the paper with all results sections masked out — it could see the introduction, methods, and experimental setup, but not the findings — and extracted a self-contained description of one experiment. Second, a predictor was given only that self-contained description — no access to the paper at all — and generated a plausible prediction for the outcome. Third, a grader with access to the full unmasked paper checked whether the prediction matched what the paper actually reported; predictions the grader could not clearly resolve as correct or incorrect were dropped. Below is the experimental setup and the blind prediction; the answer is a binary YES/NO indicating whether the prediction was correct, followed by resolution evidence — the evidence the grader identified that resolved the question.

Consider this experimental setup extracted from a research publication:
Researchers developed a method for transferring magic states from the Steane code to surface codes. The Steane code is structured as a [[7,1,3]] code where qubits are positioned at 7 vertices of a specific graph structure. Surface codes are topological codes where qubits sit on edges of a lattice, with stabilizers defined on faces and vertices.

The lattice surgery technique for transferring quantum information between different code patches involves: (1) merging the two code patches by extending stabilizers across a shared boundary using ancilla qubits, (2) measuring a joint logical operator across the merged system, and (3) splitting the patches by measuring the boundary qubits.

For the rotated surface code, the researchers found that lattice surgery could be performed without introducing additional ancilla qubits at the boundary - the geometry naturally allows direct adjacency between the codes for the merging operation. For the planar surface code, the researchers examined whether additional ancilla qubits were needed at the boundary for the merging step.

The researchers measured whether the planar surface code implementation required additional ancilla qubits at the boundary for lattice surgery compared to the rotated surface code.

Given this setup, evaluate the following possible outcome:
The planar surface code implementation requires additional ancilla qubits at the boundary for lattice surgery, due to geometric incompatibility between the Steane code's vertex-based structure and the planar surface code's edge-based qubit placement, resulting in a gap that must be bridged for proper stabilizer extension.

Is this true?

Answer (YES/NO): NO